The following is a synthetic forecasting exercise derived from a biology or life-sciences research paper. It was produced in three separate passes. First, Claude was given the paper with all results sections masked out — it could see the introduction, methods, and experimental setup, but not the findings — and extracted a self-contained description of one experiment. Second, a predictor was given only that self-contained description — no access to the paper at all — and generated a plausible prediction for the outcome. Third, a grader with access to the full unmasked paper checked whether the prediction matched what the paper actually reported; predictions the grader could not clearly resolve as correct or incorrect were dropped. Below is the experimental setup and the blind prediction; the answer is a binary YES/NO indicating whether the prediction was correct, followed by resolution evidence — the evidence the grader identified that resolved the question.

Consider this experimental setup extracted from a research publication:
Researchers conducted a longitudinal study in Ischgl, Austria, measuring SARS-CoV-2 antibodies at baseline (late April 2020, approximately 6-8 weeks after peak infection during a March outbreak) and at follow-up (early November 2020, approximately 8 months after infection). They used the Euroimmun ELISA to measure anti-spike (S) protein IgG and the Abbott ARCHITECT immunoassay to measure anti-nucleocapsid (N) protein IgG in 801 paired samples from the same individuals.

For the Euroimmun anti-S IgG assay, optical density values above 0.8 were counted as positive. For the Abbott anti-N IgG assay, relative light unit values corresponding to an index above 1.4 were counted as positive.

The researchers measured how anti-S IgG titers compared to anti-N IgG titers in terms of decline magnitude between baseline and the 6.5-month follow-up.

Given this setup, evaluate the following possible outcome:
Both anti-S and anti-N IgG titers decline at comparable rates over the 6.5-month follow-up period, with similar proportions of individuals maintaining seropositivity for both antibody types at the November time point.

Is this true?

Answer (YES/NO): NO